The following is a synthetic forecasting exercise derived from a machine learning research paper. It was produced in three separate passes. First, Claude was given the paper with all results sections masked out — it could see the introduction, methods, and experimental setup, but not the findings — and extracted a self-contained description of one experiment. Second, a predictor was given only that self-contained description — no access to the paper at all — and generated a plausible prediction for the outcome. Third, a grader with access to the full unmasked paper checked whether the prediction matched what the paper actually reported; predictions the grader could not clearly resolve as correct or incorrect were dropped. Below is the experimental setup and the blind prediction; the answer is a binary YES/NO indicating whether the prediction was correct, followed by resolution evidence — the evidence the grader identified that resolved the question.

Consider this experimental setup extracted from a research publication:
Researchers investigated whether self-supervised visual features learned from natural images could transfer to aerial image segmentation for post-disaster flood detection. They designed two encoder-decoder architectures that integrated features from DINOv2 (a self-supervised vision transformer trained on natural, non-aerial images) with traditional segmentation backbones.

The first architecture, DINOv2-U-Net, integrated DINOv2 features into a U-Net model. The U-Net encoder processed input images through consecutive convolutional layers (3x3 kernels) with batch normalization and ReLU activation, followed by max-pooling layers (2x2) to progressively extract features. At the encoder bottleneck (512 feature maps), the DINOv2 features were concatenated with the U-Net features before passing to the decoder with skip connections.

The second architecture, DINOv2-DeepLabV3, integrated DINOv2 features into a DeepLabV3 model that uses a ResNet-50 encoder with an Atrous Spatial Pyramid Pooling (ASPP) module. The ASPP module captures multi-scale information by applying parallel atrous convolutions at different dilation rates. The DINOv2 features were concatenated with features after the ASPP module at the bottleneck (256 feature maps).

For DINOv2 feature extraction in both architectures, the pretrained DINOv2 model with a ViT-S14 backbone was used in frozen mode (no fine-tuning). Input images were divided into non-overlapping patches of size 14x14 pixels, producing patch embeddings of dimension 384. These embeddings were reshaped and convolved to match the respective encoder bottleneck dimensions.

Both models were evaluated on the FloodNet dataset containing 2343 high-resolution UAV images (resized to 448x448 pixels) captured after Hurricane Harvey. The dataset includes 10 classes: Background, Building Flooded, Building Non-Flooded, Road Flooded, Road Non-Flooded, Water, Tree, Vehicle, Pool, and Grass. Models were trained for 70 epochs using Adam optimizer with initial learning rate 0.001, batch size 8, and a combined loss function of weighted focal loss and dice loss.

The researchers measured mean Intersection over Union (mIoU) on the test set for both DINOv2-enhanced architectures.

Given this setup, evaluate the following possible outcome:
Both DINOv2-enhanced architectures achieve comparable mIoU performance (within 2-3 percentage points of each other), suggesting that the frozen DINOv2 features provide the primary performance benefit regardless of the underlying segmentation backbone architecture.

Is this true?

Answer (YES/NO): NO